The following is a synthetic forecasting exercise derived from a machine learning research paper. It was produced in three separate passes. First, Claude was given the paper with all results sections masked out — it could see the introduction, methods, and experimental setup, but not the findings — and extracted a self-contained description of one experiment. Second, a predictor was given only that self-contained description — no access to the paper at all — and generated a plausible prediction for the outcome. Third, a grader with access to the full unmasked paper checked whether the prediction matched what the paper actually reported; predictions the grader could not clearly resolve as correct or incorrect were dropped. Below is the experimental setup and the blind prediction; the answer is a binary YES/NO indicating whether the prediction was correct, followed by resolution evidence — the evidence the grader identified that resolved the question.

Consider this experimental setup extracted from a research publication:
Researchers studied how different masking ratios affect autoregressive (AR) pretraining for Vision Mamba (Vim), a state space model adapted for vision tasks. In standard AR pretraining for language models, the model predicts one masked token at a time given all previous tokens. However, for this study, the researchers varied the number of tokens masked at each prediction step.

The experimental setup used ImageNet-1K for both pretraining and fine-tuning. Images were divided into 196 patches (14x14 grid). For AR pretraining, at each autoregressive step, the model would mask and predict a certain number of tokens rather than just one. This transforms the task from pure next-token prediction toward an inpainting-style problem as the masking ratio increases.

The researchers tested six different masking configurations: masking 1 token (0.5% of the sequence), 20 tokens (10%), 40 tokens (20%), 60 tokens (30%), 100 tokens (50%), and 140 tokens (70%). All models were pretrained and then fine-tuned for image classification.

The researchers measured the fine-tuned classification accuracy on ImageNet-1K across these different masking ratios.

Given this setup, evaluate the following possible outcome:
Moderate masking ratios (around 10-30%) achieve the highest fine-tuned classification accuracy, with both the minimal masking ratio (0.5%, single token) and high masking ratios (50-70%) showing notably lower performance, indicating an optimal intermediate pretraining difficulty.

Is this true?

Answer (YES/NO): YES